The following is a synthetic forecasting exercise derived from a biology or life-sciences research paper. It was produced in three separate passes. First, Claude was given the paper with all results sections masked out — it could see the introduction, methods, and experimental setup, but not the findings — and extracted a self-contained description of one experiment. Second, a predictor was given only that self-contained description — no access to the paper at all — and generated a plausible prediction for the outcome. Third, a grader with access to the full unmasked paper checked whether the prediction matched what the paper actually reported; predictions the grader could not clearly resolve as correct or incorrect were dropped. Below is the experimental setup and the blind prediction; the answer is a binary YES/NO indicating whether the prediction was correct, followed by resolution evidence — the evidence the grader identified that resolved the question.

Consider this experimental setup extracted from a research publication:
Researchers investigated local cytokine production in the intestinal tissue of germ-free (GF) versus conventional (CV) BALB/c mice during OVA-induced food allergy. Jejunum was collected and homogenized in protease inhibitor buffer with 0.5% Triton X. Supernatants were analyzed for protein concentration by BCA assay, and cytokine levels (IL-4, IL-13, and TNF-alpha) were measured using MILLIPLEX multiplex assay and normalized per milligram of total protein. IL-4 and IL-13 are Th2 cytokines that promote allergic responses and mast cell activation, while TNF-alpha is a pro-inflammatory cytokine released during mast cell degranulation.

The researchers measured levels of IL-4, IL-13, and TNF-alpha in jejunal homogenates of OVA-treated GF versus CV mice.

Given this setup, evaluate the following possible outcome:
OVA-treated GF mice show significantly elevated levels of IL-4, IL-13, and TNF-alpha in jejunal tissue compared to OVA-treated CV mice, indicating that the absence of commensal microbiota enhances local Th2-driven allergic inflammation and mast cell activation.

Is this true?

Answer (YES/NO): NO